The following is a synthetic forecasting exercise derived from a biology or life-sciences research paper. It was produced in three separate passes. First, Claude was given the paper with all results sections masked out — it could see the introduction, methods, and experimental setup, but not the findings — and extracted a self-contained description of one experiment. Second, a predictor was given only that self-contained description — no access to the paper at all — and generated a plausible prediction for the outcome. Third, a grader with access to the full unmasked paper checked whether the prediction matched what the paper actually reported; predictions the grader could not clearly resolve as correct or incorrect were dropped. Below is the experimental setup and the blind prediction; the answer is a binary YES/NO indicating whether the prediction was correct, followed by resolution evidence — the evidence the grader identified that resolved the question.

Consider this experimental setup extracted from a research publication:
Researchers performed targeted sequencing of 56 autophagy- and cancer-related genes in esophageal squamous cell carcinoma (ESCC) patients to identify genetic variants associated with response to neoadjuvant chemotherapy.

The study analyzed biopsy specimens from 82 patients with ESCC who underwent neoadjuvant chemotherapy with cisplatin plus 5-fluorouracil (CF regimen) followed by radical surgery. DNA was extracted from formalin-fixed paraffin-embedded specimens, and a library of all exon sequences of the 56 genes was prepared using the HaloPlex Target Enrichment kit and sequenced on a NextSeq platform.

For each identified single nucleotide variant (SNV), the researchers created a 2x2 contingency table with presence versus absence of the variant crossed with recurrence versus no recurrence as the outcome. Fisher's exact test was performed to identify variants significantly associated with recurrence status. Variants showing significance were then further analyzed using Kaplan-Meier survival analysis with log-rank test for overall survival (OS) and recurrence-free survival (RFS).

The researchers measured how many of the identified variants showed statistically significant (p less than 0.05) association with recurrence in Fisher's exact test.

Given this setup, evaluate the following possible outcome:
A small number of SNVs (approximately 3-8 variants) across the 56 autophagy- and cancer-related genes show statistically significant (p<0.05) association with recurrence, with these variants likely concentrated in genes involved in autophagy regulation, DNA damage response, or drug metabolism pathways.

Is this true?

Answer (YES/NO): NO